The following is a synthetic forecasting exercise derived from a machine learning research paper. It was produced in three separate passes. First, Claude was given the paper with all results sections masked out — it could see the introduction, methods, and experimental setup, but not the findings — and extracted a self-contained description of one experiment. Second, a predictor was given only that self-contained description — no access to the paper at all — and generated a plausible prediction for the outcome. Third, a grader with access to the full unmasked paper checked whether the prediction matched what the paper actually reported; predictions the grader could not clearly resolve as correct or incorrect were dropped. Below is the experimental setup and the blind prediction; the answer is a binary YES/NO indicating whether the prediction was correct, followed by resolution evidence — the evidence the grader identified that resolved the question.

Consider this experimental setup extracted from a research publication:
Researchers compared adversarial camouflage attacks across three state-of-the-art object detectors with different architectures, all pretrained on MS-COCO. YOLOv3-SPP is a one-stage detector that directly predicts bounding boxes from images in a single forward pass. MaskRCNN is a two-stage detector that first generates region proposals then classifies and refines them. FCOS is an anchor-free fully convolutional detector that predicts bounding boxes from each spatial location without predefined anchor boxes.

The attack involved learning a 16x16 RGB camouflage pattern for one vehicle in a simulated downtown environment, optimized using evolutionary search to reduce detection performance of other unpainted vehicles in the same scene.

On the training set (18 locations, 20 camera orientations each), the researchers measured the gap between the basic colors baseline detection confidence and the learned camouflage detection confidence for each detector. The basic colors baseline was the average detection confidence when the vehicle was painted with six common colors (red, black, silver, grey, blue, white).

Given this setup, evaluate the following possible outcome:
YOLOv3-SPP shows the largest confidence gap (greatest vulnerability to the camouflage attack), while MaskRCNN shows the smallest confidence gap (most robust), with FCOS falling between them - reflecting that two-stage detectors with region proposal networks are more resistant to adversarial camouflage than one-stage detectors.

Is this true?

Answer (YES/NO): NO